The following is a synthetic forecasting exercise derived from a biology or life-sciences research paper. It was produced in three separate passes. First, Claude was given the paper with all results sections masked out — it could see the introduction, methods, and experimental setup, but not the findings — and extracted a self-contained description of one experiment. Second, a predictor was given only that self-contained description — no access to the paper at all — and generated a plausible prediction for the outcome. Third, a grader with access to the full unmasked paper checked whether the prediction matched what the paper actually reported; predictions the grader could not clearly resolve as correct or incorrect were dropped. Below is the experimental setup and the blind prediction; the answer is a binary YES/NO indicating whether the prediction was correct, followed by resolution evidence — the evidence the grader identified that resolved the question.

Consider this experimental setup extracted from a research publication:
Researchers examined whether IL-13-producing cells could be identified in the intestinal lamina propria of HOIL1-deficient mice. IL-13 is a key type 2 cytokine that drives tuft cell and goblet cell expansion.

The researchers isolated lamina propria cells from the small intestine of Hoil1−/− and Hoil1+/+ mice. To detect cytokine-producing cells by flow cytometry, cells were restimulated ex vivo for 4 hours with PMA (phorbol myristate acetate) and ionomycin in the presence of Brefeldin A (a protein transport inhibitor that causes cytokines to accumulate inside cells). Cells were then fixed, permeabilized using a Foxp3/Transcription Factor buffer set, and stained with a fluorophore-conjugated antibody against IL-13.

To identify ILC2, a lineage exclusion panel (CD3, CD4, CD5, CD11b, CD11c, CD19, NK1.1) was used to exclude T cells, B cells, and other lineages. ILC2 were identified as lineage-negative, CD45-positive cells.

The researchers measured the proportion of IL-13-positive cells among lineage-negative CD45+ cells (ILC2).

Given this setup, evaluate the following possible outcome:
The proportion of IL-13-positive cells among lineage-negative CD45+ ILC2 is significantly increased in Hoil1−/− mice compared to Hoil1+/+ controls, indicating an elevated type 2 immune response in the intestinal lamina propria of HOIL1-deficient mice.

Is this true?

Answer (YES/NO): YES